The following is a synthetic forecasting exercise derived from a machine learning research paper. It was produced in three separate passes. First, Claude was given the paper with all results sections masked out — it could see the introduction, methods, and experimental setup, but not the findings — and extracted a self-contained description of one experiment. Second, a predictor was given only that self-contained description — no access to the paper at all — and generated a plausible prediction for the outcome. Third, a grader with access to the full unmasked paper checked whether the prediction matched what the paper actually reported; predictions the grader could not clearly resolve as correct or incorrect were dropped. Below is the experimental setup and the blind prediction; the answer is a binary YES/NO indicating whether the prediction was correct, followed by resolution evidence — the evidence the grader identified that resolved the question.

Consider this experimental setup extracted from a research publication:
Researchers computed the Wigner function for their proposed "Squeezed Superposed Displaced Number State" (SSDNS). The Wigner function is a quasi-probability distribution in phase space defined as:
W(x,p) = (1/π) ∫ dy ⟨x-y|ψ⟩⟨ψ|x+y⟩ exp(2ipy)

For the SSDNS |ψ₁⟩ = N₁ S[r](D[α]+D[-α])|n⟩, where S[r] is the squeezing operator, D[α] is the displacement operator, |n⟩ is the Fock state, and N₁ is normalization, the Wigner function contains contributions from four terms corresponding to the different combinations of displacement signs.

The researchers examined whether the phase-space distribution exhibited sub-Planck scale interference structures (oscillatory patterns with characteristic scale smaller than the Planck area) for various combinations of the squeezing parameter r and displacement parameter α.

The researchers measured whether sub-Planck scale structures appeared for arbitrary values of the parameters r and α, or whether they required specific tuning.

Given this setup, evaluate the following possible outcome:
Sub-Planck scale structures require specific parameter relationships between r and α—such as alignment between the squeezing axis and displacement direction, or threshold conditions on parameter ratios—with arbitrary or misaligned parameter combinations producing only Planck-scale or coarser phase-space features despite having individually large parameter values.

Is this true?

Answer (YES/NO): NO